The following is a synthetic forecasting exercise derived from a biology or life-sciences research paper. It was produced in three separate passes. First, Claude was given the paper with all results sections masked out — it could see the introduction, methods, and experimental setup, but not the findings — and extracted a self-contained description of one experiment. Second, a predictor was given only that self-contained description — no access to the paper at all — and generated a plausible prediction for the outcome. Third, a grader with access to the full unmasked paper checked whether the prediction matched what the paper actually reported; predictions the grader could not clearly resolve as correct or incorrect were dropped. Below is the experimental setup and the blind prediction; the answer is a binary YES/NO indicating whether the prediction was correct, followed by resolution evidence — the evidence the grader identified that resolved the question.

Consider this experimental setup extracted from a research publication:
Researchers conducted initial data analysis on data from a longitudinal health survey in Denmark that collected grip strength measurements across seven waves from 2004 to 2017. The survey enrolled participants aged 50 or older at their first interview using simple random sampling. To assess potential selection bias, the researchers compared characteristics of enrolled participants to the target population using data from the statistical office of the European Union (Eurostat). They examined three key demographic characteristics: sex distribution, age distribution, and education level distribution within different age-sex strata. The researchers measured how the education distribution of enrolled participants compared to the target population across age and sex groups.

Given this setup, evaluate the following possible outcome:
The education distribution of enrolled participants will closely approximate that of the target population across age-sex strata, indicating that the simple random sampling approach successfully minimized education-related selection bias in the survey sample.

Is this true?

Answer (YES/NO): NO